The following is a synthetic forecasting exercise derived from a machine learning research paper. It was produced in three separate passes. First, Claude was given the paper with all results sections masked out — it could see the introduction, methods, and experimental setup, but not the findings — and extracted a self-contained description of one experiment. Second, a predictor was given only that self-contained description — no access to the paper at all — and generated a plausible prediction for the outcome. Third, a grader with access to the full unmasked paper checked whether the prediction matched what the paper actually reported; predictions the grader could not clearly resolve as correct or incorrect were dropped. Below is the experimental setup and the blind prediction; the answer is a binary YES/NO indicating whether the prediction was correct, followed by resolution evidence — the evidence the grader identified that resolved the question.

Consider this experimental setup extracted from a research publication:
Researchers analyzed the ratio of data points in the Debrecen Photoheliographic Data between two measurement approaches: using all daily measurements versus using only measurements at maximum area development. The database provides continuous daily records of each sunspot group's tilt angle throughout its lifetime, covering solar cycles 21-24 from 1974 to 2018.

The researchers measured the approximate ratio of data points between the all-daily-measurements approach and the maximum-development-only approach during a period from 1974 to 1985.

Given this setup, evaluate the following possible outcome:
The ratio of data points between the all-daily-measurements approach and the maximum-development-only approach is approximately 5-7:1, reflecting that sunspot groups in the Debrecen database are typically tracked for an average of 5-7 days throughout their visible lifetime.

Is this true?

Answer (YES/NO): YES